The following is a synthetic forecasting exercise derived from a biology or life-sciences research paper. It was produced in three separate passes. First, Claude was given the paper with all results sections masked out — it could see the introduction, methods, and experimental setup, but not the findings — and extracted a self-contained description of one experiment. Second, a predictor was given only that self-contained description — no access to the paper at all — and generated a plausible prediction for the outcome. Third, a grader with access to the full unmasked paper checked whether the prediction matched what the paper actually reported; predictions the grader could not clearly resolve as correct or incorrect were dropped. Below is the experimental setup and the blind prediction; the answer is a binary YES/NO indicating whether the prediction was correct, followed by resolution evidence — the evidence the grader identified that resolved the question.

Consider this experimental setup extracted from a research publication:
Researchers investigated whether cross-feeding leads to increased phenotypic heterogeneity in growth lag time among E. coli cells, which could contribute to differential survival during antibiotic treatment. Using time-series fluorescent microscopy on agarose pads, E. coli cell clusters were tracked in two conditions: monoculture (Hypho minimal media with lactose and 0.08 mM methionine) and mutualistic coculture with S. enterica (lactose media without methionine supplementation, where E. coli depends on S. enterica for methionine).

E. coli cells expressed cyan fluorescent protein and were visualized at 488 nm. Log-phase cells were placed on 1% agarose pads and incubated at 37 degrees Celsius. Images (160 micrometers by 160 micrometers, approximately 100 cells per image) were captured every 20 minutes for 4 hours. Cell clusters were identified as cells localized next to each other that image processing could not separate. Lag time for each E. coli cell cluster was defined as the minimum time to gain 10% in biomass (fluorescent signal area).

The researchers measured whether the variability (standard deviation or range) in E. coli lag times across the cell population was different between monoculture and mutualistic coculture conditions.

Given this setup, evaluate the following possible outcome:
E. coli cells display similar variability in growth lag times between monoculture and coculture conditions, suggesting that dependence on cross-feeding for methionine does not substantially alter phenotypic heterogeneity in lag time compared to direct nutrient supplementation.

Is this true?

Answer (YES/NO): NO